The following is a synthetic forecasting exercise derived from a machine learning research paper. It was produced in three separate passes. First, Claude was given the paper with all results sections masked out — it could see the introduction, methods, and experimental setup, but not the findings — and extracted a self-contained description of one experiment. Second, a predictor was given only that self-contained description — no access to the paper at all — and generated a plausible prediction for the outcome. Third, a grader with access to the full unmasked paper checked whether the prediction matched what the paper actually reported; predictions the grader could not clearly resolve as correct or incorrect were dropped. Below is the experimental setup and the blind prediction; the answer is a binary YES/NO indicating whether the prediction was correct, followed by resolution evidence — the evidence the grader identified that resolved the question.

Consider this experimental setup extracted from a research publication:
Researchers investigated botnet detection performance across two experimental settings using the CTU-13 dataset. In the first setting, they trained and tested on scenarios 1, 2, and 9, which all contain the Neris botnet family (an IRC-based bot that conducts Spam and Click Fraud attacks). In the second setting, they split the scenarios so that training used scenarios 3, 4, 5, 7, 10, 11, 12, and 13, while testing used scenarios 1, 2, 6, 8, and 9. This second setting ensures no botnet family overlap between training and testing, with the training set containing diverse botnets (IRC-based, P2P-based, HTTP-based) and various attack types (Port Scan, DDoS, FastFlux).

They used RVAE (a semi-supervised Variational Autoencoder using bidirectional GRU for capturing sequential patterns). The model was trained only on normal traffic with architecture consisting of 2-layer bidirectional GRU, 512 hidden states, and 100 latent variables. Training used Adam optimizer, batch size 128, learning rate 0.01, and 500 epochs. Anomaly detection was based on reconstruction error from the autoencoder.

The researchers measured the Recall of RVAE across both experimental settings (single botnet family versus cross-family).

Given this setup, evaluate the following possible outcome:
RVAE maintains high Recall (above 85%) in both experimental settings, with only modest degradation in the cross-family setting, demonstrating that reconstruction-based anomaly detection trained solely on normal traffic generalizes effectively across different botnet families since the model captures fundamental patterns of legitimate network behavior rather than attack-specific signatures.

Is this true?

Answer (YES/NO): NO